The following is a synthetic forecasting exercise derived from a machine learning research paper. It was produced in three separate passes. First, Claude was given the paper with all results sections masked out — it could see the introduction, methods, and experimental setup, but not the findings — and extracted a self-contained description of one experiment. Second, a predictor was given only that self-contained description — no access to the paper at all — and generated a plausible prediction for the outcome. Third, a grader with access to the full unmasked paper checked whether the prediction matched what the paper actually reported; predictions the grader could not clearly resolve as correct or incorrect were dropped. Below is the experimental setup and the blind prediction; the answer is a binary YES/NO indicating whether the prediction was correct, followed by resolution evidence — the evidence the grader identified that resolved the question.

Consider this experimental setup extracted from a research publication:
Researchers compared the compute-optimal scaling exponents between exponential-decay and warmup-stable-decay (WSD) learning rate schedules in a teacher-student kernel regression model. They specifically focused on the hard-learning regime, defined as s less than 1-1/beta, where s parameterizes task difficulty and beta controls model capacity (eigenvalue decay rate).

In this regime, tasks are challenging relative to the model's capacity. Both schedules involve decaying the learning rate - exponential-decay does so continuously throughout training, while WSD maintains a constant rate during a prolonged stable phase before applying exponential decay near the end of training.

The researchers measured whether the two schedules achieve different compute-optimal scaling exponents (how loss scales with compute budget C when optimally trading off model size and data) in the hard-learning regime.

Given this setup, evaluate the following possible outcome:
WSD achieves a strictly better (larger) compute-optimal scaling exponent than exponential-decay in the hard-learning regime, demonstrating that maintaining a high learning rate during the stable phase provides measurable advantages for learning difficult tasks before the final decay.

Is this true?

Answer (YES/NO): NO